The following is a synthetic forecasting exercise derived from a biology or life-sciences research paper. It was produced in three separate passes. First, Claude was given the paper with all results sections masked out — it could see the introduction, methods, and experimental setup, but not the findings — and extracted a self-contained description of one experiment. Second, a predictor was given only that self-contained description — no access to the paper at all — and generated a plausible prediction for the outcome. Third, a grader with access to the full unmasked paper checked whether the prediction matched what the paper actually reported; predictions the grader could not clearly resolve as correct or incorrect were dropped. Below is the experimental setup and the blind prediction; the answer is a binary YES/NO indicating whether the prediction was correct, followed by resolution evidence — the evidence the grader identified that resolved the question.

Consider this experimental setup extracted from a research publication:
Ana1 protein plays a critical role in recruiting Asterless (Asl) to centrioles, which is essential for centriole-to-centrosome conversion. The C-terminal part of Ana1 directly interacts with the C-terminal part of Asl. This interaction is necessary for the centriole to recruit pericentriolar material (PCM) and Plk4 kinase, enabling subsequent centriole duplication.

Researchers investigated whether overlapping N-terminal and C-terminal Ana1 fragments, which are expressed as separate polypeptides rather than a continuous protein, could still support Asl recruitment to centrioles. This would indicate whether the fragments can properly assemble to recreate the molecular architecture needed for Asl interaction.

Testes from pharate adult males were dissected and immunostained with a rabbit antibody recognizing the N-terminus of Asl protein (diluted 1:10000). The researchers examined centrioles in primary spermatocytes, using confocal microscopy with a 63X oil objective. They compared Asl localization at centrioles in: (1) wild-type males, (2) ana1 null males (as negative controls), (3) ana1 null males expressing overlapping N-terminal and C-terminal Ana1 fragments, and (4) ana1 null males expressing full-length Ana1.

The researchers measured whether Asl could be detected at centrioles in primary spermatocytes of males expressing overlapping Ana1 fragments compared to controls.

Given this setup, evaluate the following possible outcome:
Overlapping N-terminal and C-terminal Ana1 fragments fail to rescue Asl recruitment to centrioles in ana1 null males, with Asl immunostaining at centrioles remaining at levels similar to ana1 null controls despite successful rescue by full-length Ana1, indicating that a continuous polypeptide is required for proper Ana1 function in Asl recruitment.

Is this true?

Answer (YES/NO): NO